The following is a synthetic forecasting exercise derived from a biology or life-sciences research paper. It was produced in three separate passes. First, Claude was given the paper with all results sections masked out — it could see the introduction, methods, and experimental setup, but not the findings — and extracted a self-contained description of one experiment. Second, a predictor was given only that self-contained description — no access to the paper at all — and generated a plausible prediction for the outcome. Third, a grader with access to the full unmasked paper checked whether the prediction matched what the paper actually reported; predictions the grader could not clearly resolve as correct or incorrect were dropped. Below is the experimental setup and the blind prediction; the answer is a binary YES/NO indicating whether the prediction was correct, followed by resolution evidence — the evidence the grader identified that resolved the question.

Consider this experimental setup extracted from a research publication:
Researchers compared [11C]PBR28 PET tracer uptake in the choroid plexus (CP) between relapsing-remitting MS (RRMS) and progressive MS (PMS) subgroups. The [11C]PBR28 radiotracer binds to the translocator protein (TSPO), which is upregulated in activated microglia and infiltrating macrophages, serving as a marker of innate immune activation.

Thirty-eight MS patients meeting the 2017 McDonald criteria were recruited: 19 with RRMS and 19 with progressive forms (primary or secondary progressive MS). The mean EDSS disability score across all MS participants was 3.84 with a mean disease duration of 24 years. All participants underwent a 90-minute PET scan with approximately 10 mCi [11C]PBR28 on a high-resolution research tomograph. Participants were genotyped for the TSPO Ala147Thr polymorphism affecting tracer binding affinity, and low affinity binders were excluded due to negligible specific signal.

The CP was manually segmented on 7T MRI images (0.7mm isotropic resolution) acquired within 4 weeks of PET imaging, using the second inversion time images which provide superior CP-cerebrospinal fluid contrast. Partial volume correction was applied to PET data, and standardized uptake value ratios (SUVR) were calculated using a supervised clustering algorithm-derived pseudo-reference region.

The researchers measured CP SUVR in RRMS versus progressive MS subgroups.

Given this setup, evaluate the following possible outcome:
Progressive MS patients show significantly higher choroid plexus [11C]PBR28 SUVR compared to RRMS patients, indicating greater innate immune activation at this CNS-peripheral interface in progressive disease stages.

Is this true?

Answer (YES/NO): NO